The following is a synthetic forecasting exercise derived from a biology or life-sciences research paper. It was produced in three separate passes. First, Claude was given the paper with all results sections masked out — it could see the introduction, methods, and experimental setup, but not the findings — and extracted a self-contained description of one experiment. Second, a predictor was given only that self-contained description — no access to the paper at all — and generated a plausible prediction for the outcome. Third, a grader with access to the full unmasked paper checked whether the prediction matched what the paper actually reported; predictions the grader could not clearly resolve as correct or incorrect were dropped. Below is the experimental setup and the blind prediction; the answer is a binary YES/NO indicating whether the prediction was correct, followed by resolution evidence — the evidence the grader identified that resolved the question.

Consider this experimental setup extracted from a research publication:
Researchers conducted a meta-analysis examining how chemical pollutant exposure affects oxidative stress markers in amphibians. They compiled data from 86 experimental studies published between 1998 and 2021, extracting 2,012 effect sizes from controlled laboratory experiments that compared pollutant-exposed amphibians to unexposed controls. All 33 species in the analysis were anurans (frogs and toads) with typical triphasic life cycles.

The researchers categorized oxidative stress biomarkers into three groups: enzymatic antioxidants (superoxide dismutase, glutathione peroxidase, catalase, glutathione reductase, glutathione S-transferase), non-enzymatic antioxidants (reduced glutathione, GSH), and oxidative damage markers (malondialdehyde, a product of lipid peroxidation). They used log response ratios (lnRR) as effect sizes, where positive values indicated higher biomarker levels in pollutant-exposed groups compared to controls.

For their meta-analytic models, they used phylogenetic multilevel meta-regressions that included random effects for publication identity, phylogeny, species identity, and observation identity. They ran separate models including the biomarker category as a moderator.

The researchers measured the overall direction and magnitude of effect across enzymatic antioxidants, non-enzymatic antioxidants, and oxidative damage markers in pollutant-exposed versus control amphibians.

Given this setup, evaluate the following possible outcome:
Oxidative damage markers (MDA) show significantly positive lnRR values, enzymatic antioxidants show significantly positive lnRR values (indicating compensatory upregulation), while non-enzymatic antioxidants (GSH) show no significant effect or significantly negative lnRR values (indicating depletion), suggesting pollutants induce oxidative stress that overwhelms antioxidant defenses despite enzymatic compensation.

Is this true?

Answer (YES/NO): NO